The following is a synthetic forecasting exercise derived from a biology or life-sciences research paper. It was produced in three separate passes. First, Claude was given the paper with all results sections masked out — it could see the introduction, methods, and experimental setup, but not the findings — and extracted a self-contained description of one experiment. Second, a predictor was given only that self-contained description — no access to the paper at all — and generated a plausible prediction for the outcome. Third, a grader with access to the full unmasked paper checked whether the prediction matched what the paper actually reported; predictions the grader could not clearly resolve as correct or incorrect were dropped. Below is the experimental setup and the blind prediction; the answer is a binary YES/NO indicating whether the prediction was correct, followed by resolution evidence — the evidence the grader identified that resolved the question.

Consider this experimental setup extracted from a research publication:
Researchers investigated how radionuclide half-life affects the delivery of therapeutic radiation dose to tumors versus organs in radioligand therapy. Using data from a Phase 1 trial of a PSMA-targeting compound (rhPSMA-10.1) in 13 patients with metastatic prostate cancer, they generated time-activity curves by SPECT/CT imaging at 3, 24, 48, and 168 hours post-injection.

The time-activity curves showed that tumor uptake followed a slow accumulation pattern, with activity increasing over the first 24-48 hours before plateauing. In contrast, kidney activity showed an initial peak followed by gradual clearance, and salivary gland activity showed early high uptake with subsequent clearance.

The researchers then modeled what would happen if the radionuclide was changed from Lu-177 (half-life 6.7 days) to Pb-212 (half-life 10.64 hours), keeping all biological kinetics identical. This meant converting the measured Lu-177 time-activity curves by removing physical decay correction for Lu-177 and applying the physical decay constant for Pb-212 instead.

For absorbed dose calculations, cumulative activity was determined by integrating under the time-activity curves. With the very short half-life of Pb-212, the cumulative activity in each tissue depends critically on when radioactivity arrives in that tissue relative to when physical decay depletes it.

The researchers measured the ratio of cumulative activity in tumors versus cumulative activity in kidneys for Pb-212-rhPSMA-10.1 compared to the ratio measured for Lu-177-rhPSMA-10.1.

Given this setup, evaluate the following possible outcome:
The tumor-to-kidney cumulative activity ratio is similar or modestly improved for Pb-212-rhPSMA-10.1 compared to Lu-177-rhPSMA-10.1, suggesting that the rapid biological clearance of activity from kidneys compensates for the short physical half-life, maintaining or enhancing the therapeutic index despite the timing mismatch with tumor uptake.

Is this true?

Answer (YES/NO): NO